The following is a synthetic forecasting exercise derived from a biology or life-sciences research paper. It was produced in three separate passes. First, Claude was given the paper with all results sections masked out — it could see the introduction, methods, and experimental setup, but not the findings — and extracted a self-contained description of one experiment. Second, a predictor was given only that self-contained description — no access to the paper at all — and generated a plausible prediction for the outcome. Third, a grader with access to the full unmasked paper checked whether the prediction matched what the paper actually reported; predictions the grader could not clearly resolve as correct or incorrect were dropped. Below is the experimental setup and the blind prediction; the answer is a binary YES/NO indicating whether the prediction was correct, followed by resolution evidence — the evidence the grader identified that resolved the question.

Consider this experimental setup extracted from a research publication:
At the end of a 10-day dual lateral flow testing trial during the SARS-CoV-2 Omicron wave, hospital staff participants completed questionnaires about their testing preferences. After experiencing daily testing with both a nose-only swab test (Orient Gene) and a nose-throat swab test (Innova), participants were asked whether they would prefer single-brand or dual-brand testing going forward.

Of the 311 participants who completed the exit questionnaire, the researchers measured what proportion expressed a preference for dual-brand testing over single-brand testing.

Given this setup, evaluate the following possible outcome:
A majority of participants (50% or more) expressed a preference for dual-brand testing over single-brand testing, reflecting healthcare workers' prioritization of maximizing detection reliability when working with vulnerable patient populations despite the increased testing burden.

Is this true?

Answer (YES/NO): YES